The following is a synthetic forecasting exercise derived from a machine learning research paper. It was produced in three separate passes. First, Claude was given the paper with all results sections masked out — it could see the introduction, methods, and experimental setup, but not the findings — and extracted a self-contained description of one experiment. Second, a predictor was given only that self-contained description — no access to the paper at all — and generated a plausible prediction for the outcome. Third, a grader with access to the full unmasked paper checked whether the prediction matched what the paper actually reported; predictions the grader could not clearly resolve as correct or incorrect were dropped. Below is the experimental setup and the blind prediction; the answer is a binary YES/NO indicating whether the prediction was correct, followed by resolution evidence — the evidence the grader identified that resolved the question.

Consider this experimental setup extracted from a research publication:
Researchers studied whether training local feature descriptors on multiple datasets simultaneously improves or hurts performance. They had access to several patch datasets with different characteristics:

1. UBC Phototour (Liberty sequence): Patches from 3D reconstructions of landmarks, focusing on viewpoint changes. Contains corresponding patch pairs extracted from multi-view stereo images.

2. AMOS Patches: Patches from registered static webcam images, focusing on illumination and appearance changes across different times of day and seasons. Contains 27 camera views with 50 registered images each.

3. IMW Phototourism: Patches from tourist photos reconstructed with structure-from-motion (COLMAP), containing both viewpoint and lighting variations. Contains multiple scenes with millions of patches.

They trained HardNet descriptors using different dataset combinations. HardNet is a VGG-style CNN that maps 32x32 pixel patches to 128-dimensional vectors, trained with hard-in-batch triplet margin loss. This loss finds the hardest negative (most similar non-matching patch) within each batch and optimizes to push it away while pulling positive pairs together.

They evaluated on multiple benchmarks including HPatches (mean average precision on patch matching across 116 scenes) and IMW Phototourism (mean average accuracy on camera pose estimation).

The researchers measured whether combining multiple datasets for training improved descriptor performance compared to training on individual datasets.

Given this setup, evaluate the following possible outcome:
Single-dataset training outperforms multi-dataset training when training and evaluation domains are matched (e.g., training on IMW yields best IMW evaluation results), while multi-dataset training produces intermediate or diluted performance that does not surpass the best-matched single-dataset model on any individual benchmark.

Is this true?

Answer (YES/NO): NO